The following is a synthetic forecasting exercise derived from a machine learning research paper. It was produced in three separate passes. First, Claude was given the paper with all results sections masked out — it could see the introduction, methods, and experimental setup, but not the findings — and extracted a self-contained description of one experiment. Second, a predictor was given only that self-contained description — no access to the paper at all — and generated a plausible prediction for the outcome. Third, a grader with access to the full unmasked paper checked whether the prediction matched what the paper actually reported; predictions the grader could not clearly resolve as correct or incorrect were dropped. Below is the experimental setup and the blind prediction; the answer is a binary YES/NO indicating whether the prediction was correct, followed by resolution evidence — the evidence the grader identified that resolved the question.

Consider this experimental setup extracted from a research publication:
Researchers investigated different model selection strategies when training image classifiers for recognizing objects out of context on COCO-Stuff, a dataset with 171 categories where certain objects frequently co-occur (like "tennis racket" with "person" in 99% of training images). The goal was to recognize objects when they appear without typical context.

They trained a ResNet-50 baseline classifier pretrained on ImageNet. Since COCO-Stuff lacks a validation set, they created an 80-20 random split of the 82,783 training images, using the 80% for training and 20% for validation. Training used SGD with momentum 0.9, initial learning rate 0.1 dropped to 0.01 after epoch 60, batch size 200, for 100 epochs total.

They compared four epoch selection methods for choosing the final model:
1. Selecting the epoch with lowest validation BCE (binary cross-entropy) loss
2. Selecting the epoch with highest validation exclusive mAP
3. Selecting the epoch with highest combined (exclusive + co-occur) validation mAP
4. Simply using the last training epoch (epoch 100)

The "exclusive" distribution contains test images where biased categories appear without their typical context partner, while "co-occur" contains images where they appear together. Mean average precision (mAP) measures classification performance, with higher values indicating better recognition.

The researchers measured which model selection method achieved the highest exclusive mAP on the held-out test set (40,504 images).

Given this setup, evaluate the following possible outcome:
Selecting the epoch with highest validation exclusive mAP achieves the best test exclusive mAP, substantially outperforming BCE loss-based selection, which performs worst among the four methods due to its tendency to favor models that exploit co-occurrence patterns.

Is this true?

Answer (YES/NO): NO